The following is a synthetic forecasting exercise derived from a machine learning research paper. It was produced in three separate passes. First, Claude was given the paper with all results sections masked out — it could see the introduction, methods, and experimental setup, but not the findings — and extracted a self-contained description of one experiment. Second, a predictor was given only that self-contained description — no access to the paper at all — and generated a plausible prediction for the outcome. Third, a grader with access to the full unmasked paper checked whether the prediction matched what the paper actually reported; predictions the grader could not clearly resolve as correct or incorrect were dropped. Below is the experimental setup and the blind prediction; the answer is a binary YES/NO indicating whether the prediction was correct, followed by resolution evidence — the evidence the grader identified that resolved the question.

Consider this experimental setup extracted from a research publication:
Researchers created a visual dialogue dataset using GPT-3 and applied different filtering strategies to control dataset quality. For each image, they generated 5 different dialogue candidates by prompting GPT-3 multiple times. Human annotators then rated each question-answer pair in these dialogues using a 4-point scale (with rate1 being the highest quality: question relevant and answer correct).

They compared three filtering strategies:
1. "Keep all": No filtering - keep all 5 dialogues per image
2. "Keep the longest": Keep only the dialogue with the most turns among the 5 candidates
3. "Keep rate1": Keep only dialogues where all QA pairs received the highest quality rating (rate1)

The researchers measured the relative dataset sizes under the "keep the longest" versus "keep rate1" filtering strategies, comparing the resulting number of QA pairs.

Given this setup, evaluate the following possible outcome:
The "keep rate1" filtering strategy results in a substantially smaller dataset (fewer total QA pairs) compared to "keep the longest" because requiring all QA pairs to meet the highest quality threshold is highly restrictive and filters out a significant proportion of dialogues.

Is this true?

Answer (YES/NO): YES